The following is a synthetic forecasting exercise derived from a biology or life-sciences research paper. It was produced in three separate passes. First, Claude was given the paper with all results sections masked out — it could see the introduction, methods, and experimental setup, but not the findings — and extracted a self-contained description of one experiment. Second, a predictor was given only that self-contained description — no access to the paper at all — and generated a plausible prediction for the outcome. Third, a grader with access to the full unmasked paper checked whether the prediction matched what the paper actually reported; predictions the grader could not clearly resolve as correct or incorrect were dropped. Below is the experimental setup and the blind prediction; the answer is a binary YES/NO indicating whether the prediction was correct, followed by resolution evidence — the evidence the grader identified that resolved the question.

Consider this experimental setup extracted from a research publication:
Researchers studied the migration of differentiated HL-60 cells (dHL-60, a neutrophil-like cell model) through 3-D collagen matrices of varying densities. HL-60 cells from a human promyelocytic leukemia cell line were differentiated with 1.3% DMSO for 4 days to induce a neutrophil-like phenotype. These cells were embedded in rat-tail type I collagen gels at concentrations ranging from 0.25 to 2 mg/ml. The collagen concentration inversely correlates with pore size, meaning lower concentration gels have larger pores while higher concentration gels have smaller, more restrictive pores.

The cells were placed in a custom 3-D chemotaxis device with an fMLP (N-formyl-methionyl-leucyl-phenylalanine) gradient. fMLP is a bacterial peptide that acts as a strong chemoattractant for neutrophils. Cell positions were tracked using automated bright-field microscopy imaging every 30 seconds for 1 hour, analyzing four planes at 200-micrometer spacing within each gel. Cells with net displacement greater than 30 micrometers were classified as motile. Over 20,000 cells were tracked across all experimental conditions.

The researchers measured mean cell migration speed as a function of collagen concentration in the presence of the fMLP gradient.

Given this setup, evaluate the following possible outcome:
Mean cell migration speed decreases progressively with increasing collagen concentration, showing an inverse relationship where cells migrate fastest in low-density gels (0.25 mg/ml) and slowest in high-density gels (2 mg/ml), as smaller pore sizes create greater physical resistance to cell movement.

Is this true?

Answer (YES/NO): YES